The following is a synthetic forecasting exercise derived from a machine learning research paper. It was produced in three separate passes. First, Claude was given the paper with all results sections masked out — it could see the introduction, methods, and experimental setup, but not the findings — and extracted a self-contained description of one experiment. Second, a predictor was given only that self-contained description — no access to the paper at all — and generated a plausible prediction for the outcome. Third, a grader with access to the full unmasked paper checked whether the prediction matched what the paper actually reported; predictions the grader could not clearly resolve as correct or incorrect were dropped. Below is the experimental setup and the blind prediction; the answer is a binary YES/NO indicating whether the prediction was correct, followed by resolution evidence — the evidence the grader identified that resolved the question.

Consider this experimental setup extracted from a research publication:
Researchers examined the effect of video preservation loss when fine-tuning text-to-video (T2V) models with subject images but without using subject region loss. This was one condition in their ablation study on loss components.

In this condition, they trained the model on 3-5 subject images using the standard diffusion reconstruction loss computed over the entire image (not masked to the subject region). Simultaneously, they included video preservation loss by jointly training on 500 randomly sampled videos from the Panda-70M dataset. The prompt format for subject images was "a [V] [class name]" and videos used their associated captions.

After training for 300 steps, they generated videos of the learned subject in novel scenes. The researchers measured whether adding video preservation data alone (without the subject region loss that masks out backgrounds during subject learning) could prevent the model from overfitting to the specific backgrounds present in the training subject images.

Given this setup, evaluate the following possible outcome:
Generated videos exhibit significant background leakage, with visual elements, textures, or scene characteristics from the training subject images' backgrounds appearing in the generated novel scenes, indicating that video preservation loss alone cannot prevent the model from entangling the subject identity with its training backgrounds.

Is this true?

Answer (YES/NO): YES